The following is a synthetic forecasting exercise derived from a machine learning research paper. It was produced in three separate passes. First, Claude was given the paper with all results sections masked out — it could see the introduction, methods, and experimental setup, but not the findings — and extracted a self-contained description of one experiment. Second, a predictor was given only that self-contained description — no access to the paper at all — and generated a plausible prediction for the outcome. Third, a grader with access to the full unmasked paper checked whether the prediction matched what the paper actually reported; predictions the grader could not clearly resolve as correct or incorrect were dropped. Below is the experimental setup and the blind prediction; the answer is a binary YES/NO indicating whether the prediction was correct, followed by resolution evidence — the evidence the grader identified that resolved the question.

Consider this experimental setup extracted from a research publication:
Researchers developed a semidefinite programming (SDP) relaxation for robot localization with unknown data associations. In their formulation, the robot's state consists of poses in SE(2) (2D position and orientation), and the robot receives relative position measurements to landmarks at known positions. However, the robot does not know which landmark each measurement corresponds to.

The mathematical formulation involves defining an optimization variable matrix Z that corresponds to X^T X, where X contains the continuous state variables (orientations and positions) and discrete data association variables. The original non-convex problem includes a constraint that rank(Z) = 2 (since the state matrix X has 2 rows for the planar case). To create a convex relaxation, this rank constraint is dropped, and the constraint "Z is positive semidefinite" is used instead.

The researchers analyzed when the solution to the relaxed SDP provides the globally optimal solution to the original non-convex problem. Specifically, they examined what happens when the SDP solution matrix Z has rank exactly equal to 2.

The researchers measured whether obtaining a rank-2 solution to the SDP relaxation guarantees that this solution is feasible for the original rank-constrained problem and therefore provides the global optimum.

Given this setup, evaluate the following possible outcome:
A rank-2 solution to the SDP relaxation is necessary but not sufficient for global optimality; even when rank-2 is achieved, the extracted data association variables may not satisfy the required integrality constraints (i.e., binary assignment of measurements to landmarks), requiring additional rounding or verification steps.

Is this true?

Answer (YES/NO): NO